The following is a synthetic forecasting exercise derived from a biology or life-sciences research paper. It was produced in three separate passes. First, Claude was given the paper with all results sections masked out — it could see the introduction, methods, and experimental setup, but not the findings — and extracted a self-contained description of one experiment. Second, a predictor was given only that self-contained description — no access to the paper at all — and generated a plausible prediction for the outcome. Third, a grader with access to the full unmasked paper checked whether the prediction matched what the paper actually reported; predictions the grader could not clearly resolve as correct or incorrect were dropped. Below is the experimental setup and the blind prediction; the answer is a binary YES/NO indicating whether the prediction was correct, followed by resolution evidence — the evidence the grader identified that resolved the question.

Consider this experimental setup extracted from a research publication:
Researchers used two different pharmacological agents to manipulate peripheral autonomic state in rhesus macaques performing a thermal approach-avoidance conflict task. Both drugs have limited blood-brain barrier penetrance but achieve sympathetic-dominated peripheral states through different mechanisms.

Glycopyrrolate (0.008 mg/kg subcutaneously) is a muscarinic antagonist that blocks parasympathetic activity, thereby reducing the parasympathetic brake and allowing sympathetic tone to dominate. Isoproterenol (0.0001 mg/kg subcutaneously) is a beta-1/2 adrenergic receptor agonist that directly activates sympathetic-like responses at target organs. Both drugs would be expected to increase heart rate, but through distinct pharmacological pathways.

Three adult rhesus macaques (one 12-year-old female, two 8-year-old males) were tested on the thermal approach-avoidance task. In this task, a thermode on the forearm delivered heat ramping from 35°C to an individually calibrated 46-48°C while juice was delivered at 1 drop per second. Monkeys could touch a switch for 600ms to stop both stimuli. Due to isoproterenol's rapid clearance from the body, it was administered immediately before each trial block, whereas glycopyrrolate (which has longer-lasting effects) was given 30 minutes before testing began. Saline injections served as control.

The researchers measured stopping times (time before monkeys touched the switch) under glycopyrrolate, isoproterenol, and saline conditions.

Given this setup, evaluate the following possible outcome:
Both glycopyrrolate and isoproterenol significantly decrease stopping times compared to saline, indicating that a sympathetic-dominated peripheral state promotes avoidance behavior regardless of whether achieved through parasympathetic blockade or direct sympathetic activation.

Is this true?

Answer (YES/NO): YES